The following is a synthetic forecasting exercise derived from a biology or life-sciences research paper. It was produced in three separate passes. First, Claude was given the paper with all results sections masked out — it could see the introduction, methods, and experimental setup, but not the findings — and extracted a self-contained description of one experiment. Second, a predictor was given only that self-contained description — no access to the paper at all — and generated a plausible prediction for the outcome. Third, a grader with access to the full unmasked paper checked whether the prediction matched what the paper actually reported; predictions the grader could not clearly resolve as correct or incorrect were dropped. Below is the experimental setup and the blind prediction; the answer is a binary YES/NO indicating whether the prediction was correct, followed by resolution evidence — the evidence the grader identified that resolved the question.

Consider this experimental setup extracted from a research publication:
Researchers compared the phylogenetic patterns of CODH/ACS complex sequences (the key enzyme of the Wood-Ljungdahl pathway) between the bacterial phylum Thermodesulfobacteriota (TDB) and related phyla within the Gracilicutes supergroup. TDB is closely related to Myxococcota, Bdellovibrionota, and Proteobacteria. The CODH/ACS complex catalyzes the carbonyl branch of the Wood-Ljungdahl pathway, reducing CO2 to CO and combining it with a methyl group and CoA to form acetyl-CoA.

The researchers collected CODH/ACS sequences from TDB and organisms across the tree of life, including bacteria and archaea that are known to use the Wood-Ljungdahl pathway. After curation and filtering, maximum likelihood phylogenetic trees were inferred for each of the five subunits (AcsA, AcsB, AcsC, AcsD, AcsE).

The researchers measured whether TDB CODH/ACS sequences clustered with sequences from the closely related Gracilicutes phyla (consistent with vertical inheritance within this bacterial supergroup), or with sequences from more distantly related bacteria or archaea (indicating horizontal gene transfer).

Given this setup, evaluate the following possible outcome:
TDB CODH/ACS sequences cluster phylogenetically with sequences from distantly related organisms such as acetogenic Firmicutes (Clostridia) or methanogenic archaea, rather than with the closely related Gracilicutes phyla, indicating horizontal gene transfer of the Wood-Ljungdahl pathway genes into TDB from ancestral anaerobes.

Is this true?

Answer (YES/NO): NO